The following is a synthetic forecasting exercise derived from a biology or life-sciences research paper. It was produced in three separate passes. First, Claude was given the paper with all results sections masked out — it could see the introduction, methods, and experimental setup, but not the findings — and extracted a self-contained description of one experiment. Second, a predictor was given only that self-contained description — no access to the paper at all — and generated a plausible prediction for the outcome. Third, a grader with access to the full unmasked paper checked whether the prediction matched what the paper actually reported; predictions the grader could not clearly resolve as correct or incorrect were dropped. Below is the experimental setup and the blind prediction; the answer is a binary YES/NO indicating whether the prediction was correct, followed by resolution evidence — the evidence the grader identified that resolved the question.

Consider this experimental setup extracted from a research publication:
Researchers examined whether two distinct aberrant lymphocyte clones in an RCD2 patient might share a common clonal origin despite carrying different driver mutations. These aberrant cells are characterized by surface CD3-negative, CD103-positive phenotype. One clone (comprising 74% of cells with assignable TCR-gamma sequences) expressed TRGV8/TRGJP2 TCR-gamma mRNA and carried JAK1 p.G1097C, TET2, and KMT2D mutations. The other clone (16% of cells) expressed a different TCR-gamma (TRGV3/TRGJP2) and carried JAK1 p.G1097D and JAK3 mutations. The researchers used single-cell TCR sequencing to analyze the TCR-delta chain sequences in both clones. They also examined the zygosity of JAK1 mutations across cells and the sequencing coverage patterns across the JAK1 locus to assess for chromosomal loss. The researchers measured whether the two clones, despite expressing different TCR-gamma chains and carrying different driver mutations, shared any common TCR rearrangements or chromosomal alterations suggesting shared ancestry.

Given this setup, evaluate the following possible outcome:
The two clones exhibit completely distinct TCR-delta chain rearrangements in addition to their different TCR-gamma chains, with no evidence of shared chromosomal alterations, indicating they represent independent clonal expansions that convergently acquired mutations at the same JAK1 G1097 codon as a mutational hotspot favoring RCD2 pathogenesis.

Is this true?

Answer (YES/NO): NO